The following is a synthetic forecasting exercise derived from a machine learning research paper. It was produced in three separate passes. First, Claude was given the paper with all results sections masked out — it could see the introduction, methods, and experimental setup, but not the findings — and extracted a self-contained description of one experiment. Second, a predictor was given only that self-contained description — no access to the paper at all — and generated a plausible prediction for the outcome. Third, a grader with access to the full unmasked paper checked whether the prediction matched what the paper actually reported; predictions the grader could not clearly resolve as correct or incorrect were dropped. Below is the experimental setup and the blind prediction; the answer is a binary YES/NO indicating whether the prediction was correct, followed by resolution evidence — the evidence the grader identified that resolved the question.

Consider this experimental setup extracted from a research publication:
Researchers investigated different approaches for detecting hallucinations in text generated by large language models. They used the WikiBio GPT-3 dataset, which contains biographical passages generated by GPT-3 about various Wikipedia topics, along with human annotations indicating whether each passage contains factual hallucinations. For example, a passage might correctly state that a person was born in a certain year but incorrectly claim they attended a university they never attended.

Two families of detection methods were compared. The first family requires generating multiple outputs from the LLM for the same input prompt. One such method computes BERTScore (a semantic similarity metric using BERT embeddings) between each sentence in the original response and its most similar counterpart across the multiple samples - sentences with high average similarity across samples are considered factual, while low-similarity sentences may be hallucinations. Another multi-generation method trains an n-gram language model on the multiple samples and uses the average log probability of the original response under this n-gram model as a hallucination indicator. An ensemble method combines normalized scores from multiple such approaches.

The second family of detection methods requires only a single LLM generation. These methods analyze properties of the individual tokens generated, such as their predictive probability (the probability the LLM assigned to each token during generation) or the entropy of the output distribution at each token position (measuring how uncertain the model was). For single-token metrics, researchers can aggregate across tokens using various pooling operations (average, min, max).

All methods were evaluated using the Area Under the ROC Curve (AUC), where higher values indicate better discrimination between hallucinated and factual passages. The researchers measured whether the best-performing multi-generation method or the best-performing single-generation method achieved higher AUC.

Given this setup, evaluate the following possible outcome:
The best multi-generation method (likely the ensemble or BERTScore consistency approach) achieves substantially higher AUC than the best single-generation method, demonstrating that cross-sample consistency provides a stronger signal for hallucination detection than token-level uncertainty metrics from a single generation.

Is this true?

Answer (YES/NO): NO